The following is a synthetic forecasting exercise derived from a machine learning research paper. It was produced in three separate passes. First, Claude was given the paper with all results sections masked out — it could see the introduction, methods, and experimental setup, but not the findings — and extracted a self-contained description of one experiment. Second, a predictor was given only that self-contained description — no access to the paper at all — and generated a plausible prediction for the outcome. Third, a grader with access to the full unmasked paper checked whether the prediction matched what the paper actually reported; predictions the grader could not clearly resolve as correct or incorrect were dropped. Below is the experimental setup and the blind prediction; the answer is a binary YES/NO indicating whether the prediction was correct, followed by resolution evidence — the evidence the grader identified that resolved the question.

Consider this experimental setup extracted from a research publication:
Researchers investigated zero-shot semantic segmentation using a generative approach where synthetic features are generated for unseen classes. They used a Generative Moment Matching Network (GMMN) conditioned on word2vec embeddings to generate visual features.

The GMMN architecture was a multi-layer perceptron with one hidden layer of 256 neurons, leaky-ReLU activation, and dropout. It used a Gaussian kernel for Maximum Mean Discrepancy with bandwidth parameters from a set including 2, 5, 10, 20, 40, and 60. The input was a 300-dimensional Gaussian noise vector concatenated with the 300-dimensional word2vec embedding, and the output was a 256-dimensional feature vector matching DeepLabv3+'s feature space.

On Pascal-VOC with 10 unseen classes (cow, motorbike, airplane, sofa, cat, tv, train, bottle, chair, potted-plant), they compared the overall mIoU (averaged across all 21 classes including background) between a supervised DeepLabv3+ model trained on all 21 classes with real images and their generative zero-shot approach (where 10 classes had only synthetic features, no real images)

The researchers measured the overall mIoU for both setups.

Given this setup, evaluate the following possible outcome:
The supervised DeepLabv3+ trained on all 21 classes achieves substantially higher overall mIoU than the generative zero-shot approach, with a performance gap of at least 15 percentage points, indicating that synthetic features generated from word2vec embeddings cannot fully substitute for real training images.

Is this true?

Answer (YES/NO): YES